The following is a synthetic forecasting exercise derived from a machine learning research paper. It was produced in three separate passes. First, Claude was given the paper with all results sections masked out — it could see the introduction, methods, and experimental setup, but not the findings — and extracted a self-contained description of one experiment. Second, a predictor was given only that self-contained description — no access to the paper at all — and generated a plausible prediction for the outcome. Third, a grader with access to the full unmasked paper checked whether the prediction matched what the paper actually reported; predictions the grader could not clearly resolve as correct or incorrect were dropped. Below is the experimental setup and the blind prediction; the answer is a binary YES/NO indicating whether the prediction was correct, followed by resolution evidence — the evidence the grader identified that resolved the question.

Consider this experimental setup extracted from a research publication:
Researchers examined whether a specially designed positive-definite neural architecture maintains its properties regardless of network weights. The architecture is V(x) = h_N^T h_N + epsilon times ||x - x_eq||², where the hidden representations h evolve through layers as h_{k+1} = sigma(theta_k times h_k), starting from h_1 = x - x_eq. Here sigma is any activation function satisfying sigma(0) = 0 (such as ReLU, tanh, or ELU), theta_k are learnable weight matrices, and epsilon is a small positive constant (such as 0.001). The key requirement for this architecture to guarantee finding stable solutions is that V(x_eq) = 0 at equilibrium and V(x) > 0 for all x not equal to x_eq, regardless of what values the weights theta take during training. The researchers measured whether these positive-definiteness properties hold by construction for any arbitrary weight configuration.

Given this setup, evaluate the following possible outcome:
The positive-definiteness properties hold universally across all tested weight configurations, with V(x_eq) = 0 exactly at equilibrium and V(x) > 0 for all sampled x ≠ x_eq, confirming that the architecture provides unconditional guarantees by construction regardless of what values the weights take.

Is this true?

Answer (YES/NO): YES